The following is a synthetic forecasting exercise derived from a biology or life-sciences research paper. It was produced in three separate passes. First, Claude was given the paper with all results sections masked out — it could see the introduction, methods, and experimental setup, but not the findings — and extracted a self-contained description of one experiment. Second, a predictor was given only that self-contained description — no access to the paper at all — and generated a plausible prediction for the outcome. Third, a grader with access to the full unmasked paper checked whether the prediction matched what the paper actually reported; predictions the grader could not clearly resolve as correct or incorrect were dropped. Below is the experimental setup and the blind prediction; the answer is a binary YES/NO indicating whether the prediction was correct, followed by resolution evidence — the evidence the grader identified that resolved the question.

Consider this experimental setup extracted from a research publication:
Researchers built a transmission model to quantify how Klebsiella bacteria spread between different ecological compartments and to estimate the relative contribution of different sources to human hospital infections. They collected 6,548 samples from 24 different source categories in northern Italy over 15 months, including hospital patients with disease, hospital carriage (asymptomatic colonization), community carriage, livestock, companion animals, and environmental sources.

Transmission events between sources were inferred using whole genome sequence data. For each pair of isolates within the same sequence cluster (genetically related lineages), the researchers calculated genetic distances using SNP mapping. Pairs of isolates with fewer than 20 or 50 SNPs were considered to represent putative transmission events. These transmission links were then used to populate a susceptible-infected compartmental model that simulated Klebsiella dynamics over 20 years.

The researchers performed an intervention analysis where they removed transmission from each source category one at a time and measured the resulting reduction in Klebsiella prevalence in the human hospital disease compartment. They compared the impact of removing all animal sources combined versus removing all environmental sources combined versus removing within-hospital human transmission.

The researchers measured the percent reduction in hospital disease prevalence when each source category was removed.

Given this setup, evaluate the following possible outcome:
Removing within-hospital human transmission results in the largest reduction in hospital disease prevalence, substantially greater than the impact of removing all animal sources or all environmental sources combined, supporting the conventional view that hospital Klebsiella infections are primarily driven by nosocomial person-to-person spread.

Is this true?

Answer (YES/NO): YES